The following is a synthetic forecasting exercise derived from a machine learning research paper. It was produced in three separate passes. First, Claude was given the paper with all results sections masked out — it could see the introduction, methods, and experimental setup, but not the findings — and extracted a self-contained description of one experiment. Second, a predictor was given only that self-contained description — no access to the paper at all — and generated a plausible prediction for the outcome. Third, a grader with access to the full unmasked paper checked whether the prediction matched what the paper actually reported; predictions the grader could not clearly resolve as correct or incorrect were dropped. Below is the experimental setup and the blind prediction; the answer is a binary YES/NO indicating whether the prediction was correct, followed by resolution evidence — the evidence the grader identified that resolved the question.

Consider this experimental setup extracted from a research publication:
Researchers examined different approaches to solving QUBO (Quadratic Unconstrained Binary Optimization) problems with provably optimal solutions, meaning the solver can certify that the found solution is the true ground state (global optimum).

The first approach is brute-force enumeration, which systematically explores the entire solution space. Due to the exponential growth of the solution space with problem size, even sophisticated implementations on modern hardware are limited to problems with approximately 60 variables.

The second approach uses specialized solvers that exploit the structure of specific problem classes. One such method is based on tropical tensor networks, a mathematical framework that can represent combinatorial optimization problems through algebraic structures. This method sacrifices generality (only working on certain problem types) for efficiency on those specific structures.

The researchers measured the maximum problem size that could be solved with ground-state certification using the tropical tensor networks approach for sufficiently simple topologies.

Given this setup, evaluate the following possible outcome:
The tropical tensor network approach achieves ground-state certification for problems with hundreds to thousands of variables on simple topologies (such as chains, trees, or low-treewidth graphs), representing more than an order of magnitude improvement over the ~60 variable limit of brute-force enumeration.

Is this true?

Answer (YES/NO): NO